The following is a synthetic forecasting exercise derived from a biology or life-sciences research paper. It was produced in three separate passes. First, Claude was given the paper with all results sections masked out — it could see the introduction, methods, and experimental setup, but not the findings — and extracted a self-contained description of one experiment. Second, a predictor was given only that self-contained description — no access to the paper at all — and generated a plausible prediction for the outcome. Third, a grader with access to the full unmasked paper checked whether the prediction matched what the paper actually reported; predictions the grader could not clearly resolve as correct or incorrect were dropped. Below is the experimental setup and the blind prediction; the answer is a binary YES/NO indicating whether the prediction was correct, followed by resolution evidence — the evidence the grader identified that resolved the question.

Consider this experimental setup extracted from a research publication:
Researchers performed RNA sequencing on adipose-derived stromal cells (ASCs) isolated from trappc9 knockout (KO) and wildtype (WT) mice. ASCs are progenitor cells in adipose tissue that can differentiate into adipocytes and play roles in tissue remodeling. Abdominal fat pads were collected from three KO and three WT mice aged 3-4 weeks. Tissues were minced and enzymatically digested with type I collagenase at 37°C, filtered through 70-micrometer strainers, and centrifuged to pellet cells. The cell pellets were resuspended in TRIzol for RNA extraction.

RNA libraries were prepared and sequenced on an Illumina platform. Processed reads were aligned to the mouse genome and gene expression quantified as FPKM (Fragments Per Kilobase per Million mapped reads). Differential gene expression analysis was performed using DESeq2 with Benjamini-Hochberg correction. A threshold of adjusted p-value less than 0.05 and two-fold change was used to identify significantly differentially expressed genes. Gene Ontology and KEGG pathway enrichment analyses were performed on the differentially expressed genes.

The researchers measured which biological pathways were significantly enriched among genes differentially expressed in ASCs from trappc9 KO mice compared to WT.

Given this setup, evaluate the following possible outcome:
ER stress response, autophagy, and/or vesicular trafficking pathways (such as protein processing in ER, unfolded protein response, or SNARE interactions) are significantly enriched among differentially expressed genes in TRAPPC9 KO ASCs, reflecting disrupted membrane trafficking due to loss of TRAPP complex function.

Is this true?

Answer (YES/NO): NO